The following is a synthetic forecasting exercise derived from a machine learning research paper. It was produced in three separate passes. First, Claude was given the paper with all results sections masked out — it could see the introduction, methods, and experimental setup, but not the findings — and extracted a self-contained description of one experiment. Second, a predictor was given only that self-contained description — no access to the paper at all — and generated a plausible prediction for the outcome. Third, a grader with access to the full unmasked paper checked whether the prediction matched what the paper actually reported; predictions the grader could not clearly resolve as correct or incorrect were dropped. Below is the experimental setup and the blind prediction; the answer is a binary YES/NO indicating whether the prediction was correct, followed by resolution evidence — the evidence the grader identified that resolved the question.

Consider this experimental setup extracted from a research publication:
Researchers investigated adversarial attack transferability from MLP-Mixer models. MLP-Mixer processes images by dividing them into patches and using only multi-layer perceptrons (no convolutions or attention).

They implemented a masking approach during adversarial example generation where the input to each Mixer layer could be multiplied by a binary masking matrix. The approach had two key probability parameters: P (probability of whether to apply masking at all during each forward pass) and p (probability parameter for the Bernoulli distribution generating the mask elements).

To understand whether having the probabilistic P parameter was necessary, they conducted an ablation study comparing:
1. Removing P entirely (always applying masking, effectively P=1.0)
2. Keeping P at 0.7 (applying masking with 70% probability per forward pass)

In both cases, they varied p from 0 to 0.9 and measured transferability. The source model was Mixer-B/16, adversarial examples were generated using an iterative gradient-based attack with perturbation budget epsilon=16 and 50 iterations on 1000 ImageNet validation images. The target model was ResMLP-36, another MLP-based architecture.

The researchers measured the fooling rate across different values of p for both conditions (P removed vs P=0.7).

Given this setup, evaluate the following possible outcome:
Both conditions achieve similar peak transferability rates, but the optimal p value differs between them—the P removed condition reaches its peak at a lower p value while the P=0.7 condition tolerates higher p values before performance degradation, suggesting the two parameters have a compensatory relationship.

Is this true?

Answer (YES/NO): NO